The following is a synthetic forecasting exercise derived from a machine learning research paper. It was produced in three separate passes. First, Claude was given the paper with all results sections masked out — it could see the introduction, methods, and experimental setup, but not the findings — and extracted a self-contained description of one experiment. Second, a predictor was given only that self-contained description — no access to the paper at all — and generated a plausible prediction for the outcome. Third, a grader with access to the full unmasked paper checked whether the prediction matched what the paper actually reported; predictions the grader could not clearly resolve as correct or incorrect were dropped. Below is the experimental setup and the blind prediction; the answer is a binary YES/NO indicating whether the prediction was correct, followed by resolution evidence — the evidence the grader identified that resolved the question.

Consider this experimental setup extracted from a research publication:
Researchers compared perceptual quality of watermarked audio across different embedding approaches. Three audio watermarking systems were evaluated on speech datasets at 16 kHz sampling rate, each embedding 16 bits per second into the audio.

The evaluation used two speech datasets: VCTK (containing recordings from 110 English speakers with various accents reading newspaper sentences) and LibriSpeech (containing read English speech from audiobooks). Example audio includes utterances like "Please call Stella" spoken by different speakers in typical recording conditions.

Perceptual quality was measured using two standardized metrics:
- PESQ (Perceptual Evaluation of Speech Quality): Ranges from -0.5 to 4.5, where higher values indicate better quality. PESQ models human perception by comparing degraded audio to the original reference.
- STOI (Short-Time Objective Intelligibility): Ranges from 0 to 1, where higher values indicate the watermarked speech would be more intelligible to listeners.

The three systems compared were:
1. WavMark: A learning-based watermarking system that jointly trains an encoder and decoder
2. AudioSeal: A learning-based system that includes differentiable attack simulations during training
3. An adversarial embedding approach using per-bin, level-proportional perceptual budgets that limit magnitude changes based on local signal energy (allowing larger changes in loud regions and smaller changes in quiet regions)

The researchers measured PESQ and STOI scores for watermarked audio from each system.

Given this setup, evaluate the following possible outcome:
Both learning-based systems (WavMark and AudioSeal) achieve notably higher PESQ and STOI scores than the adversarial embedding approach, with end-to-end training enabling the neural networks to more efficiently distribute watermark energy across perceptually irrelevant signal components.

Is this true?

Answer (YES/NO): NO